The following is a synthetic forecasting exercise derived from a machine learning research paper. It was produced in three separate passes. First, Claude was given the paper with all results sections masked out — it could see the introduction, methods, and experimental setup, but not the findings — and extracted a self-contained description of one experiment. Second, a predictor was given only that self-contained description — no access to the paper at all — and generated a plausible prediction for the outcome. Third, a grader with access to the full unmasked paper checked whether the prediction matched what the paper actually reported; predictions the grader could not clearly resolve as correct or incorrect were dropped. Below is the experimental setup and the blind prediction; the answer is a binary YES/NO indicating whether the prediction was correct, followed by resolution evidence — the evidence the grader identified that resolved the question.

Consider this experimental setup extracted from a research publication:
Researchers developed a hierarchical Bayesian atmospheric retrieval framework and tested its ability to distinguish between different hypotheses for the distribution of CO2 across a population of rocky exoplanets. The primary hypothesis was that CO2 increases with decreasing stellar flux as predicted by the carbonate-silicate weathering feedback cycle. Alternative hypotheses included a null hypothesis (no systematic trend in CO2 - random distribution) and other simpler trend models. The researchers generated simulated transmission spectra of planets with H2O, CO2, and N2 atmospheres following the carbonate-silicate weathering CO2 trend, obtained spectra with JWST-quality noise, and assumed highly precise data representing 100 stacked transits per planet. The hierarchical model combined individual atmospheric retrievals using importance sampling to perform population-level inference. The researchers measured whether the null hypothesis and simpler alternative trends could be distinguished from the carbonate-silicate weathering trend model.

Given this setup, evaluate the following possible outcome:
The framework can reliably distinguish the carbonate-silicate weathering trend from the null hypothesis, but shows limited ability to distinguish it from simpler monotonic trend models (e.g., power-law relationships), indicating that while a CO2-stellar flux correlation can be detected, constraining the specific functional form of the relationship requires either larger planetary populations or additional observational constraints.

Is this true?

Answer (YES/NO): NO